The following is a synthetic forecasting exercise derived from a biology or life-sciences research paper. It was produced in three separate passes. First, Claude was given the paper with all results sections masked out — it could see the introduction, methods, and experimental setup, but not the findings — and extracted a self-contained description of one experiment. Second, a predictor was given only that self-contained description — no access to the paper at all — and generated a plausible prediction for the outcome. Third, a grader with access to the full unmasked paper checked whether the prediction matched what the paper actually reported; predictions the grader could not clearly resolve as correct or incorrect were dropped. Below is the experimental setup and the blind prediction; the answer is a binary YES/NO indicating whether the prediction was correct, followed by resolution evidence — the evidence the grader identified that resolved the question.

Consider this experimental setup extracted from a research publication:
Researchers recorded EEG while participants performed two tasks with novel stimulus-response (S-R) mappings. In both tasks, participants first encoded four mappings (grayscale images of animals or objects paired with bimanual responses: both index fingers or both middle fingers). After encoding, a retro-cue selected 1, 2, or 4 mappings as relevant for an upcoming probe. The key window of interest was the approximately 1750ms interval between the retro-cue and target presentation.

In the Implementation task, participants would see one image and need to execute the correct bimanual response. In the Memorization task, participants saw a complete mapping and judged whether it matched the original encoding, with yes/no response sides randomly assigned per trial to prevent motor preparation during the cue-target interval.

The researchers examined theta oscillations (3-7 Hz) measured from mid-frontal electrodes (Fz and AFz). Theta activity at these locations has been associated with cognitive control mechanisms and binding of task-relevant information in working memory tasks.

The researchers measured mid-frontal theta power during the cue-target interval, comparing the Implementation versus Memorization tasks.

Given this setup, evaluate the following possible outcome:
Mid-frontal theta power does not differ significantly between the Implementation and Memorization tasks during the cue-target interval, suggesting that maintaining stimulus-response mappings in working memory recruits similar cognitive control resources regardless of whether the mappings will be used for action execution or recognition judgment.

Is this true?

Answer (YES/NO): NO